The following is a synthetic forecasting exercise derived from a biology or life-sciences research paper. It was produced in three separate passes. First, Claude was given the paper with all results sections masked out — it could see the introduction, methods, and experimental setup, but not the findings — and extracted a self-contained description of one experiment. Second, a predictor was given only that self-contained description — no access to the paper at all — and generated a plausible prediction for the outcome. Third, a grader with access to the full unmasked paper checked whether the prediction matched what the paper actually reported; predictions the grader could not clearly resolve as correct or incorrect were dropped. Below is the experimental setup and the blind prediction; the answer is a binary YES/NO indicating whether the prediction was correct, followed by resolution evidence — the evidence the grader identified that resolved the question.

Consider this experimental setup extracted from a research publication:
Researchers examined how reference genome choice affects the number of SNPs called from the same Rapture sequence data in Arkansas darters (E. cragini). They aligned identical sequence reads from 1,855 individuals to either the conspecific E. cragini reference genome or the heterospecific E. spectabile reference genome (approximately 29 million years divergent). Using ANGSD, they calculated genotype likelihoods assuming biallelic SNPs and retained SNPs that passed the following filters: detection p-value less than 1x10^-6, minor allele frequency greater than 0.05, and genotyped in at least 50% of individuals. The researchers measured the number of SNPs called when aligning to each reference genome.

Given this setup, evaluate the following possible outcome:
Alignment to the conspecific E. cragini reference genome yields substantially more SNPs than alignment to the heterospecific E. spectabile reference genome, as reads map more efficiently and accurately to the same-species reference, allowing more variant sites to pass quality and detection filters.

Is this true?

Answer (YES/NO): NO